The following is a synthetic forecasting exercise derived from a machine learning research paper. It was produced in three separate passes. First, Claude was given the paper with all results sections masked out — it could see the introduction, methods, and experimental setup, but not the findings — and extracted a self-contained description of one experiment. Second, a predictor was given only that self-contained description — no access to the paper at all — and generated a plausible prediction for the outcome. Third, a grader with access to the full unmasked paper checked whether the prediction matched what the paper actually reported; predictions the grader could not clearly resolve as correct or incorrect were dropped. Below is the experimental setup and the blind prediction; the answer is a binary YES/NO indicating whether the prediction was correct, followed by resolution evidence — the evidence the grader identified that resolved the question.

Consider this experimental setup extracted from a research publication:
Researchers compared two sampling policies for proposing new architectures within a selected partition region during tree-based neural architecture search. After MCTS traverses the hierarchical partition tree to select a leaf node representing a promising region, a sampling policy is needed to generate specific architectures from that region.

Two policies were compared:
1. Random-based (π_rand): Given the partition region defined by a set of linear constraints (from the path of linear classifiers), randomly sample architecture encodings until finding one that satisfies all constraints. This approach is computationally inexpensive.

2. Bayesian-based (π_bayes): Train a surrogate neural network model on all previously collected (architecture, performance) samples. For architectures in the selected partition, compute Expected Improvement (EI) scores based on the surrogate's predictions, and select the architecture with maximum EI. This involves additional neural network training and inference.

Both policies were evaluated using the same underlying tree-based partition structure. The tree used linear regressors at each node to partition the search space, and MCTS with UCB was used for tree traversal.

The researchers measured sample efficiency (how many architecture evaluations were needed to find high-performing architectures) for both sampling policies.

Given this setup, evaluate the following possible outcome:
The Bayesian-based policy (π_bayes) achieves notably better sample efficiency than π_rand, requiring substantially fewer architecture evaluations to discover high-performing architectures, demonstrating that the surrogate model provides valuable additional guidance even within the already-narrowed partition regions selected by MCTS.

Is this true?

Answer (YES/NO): NO